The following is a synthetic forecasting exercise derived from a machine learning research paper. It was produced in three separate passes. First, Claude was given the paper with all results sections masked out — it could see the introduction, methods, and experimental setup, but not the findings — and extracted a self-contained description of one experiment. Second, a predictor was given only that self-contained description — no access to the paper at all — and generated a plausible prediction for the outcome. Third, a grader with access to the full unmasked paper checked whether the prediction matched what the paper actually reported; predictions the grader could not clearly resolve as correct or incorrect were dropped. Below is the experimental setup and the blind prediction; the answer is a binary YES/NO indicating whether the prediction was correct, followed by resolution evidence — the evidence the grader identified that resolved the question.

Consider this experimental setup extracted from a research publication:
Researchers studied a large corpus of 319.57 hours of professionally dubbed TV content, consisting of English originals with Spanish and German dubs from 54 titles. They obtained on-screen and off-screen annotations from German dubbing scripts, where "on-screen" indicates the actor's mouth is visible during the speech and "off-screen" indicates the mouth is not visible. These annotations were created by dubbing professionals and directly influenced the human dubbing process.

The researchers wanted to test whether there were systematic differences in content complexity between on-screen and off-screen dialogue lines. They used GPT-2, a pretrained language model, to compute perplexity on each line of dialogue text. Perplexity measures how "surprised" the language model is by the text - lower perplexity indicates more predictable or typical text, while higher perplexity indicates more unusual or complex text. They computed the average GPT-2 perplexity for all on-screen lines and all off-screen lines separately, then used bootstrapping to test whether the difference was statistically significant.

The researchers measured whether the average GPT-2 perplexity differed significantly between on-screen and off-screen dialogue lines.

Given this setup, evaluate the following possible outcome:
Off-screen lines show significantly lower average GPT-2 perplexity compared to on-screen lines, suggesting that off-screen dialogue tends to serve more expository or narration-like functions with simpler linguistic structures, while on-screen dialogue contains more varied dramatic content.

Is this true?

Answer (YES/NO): NO